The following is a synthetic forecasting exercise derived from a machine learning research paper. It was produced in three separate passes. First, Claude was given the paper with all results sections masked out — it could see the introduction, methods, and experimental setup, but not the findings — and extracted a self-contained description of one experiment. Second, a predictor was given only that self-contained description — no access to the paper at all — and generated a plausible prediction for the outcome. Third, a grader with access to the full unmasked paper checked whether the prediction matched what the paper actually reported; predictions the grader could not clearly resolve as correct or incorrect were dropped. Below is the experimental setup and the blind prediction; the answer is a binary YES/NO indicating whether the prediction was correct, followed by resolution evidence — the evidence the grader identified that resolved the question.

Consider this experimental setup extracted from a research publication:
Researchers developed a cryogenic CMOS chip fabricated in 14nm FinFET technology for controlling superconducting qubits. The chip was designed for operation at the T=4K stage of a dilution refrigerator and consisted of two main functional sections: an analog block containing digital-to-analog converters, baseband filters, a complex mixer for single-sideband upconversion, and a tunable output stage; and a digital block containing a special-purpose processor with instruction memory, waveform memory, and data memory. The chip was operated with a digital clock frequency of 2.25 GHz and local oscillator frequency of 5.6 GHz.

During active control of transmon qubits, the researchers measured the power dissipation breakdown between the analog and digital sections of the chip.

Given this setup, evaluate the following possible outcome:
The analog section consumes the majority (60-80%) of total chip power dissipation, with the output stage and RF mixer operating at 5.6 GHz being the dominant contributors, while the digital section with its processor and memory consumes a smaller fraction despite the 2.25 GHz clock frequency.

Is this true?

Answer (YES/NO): NO